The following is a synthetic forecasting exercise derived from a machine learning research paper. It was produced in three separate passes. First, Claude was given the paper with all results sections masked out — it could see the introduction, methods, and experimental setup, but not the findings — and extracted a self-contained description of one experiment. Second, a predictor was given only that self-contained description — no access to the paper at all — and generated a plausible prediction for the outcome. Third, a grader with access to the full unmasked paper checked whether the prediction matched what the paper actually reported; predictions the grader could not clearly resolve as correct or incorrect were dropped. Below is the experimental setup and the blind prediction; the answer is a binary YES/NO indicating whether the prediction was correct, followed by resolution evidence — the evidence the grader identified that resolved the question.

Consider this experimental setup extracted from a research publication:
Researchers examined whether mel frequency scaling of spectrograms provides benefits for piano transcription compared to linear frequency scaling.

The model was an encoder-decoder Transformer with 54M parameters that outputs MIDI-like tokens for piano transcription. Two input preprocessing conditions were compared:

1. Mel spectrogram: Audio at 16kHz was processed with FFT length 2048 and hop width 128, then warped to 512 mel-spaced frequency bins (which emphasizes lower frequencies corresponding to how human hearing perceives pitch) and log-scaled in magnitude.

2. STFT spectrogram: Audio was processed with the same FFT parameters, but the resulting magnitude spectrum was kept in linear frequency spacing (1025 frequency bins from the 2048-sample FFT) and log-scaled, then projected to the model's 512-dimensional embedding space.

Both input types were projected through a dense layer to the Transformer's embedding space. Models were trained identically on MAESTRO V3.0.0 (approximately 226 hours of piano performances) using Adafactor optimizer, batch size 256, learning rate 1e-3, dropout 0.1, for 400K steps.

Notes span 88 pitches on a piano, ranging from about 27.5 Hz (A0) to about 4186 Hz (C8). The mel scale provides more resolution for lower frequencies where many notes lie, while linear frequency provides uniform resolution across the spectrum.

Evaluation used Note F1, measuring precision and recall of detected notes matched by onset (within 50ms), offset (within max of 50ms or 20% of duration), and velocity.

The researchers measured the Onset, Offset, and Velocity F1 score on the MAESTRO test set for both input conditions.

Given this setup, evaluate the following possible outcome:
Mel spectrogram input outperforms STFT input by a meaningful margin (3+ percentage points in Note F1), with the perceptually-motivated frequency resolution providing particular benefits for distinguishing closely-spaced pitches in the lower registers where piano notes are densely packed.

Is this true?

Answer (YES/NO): NO